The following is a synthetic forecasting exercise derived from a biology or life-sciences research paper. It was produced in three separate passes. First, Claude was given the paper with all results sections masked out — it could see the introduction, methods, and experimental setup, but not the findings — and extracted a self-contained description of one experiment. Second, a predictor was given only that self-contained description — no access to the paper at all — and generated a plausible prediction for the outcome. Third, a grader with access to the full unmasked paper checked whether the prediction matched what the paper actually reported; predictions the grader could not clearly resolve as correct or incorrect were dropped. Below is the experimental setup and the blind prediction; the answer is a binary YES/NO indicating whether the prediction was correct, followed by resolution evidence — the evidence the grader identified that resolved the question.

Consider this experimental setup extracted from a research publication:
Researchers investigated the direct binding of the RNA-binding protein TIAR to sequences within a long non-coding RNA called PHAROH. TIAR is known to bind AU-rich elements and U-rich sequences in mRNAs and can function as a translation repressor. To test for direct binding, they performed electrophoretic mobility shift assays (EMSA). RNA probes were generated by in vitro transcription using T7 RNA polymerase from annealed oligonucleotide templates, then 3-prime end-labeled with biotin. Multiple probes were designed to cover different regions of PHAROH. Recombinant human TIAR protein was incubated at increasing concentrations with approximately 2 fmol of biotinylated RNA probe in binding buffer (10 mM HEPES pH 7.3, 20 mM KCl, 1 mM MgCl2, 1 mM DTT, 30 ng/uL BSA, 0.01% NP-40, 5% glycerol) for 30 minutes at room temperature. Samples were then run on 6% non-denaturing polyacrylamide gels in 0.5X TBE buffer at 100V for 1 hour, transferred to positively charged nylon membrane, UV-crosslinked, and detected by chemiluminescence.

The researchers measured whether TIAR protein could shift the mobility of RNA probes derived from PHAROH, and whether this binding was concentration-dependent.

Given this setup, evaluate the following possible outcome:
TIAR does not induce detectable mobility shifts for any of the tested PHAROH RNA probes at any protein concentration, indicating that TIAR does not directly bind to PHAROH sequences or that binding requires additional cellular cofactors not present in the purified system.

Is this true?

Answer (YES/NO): NO